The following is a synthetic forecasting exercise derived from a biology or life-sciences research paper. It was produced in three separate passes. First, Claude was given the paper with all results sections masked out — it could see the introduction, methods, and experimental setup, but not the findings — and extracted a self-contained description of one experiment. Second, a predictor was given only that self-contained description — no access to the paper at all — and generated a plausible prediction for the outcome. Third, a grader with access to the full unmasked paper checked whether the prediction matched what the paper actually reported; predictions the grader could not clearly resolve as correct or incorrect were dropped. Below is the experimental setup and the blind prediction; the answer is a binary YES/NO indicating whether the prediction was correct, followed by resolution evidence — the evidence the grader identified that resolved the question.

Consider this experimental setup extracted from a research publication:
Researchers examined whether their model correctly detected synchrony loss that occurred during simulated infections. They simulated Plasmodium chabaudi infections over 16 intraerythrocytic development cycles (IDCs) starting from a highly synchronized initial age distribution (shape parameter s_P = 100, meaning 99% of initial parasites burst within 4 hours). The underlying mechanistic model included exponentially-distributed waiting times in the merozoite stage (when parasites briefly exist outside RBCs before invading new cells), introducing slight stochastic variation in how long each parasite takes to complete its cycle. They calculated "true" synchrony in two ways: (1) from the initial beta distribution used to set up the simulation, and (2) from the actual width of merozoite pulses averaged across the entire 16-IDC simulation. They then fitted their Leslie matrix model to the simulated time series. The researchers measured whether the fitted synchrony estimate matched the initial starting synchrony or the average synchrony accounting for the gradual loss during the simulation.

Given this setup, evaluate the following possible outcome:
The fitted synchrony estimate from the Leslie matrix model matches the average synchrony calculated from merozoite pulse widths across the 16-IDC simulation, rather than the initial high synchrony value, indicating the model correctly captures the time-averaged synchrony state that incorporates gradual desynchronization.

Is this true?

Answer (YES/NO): YES